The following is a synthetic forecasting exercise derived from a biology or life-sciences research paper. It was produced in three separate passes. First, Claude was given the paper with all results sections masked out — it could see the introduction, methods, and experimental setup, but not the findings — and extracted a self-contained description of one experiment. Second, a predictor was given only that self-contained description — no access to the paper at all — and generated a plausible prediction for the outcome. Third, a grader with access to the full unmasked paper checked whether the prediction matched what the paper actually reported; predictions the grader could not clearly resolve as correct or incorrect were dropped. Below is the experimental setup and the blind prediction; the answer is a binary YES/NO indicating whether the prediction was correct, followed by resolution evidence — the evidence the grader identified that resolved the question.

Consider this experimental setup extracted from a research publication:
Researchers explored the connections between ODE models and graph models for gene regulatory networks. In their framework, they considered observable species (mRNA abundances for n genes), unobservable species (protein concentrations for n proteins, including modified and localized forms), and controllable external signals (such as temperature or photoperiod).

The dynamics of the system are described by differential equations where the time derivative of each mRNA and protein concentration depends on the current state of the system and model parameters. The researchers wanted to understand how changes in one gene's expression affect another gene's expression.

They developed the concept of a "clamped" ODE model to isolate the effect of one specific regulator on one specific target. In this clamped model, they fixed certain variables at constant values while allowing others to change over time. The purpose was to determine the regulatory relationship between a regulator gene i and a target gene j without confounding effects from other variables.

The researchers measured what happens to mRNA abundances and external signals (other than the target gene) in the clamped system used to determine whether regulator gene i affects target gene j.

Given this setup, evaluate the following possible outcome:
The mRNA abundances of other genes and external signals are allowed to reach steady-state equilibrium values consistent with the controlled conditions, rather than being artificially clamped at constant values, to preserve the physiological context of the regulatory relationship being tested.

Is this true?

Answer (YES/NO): NO